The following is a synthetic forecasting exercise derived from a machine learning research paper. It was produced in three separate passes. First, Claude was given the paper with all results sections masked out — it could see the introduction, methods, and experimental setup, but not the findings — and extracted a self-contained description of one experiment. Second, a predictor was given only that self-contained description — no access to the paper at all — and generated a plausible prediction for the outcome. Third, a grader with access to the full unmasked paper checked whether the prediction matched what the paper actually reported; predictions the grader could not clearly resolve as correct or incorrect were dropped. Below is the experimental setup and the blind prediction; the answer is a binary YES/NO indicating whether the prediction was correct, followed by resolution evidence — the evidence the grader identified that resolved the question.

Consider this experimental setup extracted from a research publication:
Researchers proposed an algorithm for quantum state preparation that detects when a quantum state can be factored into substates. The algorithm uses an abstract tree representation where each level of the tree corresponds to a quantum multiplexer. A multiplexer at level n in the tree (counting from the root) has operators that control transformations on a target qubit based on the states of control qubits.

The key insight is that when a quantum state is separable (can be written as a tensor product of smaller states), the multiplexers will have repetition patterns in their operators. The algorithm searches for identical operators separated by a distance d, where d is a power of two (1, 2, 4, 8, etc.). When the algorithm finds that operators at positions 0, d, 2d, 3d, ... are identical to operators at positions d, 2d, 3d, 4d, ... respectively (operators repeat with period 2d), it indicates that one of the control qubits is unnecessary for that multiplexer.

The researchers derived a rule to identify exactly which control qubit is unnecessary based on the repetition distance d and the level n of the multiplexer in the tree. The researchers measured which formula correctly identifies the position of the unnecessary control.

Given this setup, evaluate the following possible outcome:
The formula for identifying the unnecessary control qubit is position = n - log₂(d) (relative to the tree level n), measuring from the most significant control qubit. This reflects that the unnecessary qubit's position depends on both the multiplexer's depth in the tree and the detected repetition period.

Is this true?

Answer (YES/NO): YES